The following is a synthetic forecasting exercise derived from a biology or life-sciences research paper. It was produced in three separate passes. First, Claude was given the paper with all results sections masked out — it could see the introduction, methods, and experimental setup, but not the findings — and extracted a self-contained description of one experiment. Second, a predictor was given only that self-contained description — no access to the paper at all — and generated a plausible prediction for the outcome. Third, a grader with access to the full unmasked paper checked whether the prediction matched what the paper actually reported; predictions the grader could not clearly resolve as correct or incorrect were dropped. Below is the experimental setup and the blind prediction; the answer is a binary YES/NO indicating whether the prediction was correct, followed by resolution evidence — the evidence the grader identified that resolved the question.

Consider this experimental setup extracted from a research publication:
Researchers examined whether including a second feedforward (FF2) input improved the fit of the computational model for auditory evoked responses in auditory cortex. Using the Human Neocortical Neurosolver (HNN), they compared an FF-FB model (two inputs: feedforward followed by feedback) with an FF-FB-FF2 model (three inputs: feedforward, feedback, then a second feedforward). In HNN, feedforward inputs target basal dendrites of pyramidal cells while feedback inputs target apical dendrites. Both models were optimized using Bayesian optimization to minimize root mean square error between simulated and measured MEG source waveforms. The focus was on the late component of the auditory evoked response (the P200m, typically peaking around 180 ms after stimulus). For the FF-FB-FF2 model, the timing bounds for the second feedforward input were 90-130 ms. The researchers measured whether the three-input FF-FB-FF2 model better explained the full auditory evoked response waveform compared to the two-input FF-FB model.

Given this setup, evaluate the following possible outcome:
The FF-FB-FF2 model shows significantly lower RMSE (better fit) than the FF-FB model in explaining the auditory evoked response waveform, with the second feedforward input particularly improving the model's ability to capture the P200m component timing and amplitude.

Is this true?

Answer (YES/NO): NO